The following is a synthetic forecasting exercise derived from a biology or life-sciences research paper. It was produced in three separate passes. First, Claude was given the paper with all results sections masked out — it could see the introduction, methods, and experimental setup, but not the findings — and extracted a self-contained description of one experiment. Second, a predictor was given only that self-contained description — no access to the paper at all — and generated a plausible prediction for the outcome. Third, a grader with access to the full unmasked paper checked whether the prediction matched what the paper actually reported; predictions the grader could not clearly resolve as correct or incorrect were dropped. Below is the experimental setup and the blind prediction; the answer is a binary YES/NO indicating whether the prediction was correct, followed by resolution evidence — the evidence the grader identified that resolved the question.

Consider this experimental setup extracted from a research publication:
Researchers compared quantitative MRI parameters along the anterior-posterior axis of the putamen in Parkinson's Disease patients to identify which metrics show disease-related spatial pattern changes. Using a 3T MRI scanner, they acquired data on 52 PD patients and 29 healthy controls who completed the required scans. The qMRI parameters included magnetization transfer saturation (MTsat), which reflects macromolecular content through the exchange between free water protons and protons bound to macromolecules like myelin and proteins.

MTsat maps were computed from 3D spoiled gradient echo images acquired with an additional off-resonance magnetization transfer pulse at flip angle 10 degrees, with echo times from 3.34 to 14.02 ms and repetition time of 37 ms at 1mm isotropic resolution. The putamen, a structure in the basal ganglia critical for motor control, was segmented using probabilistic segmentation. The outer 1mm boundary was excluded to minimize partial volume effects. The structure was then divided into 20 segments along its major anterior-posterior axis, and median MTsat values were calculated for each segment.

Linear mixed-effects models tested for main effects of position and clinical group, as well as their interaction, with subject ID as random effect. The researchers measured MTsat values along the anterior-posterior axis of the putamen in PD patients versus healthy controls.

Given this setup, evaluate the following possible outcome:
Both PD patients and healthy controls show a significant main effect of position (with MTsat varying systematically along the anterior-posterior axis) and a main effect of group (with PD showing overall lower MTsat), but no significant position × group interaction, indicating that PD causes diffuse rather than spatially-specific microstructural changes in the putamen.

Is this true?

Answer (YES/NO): NO